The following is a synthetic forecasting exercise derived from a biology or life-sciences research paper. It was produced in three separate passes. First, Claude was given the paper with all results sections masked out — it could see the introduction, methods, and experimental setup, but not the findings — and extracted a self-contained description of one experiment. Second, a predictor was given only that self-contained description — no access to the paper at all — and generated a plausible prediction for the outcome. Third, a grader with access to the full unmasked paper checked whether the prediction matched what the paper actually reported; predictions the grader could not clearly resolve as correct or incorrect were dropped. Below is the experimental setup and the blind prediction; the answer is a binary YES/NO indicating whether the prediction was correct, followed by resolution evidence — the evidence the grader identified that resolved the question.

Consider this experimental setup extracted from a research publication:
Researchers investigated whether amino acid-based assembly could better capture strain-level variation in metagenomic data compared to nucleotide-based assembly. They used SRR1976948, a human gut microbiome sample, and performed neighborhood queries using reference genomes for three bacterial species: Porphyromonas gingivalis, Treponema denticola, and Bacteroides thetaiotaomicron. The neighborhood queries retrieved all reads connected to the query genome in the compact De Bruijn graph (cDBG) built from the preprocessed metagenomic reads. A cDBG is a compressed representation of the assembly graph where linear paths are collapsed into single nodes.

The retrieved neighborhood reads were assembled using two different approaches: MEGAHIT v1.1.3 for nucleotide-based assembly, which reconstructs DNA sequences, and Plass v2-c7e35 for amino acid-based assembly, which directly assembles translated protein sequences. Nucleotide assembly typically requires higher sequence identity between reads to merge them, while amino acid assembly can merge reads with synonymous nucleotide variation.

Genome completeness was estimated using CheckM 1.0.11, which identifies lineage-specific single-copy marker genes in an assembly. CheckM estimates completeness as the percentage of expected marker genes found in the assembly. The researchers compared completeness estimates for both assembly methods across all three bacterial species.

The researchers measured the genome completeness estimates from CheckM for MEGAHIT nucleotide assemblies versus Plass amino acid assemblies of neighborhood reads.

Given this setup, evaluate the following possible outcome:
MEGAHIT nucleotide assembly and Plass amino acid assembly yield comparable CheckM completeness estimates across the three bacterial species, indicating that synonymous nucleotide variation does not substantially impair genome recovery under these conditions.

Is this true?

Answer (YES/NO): NO